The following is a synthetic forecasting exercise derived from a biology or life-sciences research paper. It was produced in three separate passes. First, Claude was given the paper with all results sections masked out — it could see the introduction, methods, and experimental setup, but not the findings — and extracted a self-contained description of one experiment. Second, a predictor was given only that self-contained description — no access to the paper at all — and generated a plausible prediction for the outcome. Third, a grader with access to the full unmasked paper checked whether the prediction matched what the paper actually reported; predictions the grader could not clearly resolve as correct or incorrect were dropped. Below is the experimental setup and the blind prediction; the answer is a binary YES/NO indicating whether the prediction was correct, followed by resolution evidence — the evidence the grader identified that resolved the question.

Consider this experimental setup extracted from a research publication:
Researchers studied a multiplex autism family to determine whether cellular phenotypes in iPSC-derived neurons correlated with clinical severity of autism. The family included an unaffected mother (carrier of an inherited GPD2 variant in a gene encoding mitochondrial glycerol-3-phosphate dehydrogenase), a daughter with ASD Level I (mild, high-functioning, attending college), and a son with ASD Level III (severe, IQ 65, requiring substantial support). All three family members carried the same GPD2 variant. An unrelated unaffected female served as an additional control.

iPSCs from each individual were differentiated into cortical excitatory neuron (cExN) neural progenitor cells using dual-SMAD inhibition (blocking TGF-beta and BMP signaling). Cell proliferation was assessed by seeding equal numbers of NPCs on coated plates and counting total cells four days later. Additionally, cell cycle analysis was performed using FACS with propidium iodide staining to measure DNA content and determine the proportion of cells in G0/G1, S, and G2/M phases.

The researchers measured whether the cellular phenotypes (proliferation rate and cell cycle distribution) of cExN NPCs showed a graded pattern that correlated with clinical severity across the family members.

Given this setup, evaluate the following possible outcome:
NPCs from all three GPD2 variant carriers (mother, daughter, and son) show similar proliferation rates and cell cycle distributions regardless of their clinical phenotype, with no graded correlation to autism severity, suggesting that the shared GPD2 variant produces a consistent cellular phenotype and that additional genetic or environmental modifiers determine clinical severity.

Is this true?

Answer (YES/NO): NO